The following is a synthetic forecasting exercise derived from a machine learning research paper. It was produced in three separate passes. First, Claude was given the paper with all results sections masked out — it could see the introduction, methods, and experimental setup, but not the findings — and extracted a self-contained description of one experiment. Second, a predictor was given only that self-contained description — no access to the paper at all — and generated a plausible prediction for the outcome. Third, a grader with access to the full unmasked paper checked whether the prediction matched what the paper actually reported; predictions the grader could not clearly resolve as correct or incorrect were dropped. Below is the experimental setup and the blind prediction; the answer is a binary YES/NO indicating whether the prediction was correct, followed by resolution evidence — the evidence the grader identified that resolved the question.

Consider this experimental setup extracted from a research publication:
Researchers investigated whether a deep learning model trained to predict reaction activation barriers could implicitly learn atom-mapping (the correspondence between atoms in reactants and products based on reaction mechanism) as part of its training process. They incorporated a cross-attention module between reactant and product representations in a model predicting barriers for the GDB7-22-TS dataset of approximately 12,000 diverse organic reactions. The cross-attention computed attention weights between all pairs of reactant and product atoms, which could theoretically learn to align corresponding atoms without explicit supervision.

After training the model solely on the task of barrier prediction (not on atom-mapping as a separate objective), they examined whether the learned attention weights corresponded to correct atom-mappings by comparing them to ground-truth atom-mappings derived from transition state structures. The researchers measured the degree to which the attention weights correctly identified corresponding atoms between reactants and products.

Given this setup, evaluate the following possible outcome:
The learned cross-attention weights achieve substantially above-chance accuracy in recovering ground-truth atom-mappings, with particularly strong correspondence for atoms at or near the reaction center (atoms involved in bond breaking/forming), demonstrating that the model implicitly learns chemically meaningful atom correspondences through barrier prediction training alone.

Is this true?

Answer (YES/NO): NO